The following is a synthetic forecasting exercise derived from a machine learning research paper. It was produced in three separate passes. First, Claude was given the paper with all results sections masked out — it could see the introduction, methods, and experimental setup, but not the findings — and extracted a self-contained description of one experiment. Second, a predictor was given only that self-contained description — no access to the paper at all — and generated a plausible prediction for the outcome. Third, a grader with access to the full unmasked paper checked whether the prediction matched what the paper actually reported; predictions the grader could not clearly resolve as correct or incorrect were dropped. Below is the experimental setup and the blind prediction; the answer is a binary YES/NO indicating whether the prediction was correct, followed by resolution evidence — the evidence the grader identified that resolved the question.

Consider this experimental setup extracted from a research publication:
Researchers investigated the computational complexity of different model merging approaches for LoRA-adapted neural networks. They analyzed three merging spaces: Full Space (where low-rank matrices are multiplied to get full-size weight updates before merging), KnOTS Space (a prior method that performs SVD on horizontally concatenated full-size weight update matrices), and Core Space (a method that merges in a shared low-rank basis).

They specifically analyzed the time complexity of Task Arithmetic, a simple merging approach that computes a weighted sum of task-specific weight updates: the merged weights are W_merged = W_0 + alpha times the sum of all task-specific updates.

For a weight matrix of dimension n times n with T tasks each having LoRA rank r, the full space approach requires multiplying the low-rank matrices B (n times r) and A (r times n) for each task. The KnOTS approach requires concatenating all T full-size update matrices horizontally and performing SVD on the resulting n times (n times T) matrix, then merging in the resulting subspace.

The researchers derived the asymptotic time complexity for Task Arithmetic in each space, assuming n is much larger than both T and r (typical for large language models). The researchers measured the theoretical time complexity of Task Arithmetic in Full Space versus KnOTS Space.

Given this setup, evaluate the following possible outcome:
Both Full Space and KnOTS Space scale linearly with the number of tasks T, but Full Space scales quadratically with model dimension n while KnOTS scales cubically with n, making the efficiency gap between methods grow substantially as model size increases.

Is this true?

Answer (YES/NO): NO